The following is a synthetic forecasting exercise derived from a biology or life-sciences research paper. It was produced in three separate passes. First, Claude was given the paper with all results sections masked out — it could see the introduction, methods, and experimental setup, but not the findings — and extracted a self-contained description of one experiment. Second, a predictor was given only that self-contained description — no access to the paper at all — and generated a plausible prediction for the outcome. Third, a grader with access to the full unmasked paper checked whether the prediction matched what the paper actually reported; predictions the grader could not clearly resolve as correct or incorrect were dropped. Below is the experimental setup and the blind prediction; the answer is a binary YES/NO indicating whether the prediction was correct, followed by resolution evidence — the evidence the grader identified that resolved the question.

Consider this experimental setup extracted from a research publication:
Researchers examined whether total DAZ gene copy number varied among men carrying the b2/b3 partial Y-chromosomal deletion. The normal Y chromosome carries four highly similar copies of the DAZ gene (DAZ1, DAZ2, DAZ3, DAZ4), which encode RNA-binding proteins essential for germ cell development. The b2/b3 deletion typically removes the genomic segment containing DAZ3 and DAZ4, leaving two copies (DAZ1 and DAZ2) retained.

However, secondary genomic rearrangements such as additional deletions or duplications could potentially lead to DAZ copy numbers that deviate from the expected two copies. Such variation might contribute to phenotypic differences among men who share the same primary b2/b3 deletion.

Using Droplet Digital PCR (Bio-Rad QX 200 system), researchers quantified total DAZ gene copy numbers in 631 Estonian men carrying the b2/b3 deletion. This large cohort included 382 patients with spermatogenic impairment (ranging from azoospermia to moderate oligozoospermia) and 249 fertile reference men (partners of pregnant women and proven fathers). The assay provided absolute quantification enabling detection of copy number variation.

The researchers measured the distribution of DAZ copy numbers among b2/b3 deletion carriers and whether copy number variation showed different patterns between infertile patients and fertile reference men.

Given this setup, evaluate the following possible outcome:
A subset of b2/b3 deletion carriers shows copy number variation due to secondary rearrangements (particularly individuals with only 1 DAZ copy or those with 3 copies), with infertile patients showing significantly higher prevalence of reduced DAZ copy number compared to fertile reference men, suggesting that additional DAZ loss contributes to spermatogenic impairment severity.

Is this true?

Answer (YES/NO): NO